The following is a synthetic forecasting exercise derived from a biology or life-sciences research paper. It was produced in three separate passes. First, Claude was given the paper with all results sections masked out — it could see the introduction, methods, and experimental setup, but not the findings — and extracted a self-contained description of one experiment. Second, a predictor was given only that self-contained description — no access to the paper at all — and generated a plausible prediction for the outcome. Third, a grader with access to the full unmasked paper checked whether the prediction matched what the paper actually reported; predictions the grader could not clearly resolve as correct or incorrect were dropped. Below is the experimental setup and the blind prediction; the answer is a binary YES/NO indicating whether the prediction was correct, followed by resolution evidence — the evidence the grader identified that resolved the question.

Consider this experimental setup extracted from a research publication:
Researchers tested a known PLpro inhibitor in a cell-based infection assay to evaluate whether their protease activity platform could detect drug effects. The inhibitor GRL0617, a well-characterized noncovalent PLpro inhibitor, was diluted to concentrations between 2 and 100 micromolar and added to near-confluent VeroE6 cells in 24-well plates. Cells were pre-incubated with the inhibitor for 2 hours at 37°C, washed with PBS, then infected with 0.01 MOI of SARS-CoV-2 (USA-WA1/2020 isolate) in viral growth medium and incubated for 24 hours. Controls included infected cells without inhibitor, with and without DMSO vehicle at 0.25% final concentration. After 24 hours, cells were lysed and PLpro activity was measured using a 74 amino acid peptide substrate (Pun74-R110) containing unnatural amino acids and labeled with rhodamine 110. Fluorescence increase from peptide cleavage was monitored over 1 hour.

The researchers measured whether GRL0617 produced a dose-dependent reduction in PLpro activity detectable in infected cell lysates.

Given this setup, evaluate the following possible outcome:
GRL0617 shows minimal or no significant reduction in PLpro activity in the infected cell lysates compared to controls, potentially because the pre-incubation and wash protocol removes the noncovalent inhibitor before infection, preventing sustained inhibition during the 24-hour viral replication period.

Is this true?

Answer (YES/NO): NO